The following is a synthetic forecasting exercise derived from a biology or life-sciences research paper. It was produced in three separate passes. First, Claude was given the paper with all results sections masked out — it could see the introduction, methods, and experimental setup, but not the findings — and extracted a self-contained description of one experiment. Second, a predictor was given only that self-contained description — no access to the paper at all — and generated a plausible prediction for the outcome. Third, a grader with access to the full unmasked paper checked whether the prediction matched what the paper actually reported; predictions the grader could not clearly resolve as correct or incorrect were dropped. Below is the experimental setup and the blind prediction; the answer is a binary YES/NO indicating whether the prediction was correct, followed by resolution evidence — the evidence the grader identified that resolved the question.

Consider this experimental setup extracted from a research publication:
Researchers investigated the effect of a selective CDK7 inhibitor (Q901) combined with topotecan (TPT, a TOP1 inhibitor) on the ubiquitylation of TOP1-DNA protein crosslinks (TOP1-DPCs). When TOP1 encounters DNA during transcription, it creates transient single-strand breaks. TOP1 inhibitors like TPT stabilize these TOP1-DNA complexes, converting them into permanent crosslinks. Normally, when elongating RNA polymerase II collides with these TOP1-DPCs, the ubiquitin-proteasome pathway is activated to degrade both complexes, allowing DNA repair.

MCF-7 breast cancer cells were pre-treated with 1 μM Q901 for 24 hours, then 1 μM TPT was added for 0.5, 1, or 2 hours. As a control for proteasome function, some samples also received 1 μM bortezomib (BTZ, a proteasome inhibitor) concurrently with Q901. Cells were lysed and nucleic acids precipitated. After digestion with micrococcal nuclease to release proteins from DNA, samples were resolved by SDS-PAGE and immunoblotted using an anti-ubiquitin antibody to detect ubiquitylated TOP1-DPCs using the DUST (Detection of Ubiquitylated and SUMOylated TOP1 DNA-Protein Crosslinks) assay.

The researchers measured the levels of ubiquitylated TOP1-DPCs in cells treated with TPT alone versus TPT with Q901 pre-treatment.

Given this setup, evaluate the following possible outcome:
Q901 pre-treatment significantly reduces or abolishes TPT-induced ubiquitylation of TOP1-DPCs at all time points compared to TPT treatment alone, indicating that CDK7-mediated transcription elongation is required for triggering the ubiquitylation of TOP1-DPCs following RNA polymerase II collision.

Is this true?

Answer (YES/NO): YES